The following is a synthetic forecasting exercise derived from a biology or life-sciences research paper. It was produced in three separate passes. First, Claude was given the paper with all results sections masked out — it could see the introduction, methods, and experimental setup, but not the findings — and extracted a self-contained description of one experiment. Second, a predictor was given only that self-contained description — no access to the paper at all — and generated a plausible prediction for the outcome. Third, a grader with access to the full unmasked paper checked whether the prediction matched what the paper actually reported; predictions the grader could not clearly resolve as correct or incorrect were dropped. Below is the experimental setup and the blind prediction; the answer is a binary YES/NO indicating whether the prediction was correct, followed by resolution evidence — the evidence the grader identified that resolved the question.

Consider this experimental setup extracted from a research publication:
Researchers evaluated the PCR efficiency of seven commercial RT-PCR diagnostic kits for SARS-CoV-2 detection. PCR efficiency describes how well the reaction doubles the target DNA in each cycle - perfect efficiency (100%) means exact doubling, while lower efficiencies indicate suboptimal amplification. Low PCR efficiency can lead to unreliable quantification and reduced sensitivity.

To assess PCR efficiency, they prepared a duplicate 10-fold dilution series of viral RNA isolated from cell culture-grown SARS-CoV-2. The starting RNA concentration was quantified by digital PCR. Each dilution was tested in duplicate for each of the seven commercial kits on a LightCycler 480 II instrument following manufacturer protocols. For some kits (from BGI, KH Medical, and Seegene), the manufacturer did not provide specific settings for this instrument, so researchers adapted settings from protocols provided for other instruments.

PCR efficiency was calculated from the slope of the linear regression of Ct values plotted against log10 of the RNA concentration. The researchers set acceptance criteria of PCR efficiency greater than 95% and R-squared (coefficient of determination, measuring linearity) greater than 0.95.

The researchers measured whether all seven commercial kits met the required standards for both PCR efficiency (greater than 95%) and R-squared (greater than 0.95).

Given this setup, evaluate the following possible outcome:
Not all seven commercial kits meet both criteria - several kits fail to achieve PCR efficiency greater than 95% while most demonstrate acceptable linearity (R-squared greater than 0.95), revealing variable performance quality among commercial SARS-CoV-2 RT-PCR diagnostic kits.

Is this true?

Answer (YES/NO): NO